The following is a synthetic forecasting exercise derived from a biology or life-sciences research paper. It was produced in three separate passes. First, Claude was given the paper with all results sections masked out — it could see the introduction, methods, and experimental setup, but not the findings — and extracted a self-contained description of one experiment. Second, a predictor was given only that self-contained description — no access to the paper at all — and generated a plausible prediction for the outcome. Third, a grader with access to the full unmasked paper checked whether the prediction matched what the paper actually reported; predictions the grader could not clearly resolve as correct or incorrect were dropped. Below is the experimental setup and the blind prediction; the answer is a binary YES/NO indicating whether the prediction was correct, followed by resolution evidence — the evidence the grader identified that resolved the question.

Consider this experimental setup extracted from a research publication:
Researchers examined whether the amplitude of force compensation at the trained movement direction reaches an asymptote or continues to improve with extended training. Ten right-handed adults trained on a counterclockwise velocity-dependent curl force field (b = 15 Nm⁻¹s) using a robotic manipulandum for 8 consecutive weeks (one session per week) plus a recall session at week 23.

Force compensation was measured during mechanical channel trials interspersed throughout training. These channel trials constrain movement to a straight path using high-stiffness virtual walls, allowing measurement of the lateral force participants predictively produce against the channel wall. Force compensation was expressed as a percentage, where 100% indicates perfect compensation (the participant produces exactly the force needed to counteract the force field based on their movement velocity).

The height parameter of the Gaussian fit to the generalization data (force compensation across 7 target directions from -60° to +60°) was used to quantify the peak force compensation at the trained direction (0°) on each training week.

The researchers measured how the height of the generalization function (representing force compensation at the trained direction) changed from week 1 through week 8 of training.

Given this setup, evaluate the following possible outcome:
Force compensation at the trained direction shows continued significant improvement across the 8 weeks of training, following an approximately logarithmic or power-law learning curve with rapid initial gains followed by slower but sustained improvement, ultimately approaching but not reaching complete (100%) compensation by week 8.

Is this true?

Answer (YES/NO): NO